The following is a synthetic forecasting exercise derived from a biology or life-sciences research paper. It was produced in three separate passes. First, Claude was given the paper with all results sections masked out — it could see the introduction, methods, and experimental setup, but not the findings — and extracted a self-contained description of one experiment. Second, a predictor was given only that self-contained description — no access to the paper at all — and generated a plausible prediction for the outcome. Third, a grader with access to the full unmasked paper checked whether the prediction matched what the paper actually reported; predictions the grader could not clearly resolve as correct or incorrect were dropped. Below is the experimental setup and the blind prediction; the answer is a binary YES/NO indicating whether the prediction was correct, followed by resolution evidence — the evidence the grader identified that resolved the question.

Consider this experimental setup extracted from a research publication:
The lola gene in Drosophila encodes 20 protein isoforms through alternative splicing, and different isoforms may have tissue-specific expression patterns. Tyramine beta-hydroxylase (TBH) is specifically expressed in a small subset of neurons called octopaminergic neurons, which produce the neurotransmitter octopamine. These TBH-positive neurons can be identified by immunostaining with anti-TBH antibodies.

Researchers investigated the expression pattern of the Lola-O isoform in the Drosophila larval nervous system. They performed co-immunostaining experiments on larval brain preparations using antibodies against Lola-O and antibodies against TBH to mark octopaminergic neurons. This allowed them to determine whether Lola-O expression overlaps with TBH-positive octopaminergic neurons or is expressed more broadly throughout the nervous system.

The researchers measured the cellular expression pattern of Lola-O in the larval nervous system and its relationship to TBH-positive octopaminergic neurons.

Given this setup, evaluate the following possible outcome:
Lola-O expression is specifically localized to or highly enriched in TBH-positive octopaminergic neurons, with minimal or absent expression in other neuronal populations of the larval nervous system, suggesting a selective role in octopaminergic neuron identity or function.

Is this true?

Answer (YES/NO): YES